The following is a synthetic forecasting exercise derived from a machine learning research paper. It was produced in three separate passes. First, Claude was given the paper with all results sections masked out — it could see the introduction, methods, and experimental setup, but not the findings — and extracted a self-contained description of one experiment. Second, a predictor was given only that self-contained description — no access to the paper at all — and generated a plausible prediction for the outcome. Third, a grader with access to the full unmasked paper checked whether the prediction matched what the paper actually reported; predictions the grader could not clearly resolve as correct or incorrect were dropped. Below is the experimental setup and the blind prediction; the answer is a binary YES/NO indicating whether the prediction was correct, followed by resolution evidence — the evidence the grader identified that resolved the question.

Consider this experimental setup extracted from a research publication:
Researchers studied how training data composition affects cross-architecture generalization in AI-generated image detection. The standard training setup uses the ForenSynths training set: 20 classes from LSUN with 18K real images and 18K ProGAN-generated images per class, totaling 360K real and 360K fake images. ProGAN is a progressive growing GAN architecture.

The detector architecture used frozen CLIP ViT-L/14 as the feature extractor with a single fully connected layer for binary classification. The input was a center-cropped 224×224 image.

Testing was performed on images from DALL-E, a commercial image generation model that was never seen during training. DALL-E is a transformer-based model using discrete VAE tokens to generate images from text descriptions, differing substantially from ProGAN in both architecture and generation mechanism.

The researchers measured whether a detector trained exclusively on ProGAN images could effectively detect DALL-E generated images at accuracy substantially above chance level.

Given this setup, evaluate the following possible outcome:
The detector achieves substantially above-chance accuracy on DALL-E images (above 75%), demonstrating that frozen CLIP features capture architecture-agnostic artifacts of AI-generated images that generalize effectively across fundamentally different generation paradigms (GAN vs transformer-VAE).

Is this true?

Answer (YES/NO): YES